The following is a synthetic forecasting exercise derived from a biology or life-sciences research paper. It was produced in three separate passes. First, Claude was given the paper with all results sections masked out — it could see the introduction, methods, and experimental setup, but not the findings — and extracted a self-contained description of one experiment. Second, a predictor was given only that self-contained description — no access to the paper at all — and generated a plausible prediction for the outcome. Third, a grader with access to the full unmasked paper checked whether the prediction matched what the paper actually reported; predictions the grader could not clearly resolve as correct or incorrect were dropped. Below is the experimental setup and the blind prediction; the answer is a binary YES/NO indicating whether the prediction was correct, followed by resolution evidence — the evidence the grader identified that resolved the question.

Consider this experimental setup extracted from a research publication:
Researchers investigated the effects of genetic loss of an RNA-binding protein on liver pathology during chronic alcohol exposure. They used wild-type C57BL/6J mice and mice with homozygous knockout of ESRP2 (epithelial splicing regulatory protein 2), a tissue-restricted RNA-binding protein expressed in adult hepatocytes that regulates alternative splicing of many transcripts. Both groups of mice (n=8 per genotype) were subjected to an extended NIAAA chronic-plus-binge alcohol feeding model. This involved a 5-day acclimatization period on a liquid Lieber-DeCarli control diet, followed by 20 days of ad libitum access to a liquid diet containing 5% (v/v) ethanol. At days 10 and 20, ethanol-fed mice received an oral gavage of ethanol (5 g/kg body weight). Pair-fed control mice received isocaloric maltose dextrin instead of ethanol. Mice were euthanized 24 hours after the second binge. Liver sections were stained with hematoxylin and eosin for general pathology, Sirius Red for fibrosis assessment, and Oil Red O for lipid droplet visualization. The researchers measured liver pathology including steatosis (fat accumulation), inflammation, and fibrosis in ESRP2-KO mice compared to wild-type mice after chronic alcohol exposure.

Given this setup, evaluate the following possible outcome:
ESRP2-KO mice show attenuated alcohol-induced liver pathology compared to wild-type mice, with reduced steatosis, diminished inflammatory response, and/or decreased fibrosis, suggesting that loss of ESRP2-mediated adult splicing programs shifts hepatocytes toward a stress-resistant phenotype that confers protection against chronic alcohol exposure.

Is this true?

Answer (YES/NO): NO